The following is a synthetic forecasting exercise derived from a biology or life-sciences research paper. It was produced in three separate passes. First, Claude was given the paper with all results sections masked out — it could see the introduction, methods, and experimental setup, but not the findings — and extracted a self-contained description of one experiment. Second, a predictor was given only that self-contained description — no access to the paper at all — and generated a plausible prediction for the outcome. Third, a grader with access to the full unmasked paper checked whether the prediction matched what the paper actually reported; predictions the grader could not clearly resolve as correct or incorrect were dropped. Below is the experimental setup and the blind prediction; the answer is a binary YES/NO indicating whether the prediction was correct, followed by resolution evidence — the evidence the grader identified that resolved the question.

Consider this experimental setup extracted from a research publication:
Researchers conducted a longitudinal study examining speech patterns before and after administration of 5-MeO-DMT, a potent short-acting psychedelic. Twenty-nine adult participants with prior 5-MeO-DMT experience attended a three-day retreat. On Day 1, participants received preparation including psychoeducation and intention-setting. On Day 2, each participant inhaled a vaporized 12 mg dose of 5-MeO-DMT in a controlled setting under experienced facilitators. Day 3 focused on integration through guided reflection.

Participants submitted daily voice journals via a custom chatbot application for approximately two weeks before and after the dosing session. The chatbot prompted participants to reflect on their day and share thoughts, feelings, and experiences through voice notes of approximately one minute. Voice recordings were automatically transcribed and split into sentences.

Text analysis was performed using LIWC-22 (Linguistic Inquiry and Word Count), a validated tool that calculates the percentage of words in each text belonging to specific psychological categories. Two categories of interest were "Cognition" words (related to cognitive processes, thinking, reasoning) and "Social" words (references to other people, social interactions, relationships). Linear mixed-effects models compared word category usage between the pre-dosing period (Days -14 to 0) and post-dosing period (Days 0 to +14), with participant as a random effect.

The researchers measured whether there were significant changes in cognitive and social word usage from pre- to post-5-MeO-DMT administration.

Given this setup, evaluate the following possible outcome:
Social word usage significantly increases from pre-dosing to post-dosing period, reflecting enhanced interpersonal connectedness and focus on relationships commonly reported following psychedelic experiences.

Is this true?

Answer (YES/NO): NO